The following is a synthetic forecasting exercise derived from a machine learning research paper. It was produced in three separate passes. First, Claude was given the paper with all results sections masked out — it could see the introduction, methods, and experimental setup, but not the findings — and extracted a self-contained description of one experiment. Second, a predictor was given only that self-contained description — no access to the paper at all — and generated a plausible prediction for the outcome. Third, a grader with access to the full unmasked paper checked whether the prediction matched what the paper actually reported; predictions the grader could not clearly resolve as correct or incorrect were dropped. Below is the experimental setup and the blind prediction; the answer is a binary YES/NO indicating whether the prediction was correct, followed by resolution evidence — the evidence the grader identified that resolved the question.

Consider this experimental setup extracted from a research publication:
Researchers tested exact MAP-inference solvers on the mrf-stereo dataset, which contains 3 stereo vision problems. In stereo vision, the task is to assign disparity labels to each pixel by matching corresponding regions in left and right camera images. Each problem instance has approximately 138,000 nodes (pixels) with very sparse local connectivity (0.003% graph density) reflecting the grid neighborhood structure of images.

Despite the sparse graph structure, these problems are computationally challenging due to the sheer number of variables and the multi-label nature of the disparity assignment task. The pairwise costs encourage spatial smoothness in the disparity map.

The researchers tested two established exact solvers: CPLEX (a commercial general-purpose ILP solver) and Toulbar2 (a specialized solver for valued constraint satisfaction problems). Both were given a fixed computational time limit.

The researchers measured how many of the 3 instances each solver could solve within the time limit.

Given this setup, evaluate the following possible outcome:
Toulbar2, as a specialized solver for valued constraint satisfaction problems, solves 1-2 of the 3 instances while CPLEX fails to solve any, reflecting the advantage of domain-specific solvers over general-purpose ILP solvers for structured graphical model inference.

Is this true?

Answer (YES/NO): NO